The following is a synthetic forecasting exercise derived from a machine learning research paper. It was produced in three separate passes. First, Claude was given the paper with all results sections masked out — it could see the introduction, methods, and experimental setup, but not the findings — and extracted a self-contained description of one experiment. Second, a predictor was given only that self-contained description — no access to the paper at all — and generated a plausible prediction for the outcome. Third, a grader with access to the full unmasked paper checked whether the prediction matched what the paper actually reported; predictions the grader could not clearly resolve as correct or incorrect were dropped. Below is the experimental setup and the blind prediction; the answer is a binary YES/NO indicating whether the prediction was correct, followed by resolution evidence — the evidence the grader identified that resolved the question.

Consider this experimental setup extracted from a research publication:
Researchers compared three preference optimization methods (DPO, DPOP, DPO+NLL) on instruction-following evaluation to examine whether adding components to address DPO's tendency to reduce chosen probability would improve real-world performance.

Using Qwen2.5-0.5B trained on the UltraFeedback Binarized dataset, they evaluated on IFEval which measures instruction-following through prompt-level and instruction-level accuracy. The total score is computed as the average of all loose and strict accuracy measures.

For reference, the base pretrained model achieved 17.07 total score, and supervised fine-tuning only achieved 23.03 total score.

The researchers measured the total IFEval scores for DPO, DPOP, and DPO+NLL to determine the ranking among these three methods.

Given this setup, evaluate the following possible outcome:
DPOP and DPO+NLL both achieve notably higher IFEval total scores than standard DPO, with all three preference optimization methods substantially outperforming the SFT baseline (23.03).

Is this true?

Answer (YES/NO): NO